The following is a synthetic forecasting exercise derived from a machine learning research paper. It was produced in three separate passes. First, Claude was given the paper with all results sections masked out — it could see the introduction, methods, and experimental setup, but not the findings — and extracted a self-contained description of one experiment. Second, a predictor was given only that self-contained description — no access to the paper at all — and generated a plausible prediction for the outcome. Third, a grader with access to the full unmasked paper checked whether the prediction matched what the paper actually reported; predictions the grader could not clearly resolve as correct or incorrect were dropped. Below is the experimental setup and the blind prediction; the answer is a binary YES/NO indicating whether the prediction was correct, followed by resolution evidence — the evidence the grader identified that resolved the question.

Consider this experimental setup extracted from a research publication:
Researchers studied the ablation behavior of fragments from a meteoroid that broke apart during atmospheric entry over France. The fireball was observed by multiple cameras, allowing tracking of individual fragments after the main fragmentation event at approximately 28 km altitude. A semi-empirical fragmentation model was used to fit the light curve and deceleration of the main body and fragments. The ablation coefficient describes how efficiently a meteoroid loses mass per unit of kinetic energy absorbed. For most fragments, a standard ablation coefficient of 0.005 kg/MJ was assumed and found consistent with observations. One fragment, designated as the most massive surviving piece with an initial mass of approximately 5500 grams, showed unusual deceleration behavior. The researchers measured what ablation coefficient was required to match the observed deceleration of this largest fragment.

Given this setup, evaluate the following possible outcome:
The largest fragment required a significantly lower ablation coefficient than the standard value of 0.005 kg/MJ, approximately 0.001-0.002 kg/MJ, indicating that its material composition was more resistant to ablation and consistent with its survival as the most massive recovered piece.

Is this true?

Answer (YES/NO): NO